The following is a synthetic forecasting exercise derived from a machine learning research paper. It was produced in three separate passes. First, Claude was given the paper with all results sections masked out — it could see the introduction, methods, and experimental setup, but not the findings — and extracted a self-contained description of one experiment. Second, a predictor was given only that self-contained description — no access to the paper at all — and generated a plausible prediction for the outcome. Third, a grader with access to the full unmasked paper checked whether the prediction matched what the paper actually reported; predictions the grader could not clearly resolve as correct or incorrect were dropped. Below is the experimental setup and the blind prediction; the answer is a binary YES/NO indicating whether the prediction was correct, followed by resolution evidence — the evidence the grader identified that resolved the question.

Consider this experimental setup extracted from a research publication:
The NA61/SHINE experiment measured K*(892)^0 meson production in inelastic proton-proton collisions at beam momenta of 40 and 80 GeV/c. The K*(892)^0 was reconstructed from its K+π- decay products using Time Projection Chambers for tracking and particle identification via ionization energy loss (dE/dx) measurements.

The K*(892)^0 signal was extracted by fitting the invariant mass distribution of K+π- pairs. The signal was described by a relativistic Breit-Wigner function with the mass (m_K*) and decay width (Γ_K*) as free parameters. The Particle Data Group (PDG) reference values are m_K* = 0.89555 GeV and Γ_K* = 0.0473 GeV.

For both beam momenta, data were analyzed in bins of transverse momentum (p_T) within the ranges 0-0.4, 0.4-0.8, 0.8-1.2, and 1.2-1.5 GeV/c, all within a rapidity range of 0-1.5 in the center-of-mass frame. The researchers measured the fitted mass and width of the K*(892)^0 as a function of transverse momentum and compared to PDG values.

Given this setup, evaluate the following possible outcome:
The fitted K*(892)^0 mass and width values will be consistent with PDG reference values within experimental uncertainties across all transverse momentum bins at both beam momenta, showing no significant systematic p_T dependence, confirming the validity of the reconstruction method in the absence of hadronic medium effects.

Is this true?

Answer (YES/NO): NO